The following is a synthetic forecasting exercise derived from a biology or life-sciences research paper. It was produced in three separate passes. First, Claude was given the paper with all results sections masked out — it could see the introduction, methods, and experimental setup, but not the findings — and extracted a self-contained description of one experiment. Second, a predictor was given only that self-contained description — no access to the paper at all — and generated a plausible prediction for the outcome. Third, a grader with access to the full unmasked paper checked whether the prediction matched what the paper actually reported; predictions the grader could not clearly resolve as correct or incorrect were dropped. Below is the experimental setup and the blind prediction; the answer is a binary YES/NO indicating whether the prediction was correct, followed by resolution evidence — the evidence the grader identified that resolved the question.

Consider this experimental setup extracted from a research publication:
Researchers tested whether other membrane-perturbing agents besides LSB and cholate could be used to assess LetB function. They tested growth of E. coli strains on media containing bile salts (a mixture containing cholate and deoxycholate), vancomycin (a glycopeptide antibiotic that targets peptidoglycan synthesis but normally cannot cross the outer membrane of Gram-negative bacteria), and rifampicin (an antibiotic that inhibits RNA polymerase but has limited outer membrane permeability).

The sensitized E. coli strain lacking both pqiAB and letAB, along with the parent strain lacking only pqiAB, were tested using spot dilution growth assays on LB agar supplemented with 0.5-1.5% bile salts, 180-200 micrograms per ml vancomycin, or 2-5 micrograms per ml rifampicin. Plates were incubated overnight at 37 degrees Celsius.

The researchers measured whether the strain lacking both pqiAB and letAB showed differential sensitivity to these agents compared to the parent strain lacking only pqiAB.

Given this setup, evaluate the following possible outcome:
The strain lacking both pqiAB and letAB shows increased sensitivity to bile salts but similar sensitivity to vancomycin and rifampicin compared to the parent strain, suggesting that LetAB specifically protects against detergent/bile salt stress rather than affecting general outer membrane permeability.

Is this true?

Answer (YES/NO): NO